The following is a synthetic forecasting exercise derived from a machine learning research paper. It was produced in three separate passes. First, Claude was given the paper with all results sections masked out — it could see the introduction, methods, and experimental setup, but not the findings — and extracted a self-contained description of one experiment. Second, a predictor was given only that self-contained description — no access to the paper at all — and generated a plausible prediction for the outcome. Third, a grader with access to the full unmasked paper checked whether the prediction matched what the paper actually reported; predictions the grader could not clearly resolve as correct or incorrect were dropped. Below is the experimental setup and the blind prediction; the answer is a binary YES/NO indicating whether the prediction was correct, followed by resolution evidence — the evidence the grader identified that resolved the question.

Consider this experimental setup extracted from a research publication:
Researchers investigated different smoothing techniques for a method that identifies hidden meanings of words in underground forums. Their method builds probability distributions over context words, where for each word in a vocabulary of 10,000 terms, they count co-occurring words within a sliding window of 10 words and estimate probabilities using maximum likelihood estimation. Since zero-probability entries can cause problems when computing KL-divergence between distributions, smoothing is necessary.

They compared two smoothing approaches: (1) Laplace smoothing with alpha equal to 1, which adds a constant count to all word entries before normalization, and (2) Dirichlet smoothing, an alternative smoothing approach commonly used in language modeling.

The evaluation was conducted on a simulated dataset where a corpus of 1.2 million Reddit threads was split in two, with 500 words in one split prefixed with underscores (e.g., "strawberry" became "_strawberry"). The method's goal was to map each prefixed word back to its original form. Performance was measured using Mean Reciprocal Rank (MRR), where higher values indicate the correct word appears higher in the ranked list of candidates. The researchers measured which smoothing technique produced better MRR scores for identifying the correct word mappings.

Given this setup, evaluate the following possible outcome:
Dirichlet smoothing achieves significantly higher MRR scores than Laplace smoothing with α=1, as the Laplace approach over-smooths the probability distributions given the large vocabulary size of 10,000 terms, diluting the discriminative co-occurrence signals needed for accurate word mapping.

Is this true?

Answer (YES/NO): NO